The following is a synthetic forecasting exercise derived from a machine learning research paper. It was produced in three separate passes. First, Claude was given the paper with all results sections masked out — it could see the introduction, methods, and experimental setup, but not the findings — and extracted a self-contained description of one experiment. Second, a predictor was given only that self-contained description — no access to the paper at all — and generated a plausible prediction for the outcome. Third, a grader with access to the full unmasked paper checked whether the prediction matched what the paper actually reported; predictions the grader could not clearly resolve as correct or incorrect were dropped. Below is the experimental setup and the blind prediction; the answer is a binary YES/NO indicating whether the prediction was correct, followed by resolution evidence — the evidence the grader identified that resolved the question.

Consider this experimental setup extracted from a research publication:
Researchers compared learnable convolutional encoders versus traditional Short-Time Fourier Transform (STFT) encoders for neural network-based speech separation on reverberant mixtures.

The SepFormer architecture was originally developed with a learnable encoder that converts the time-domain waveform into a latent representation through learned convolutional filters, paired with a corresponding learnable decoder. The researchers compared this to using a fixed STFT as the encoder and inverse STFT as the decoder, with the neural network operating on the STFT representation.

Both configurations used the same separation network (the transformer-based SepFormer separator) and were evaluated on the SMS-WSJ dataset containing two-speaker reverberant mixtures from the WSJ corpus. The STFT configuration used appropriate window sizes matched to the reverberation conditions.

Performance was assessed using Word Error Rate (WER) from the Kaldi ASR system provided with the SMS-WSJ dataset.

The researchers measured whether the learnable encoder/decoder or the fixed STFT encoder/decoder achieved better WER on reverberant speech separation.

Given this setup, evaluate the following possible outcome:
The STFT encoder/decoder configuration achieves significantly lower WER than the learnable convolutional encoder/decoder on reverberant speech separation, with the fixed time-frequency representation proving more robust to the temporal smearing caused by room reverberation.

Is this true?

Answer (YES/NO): NO